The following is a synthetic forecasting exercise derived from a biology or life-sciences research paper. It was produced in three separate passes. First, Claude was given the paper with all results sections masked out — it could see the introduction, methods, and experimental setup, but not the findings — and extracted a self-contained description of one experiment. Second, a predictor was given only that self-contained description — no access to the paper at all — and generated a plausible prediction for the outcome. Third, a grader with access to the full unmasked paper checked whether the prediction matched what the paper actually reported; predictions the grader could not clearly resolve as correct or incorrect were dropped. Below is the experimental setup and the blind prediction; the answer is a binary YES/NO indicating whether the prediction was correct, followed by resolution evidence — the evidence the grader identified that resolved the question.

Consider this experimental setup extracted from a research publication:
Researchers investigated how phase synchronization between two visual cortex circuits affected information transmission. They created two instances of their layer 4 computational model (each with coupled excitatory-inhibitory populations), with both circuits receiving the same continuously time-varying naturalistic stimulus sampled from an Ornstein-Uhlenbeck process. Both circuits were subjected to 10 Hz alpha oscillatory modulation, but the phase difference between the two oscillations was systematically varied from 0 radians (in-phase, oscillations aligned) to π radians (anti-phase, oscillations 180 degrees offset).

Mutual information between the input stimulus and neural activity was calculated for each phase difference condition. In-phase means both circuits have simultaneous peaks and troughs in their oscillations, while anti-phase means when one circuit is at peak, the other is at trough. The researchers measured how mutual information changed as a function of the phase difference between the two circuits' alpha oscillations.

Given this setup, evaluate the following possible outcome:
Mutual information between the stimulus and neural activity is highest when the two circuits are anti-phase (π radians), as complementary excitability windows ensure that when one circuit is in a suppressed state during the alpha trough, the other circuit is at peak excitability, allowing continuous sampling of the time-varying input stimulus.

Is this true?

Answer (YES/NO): NO